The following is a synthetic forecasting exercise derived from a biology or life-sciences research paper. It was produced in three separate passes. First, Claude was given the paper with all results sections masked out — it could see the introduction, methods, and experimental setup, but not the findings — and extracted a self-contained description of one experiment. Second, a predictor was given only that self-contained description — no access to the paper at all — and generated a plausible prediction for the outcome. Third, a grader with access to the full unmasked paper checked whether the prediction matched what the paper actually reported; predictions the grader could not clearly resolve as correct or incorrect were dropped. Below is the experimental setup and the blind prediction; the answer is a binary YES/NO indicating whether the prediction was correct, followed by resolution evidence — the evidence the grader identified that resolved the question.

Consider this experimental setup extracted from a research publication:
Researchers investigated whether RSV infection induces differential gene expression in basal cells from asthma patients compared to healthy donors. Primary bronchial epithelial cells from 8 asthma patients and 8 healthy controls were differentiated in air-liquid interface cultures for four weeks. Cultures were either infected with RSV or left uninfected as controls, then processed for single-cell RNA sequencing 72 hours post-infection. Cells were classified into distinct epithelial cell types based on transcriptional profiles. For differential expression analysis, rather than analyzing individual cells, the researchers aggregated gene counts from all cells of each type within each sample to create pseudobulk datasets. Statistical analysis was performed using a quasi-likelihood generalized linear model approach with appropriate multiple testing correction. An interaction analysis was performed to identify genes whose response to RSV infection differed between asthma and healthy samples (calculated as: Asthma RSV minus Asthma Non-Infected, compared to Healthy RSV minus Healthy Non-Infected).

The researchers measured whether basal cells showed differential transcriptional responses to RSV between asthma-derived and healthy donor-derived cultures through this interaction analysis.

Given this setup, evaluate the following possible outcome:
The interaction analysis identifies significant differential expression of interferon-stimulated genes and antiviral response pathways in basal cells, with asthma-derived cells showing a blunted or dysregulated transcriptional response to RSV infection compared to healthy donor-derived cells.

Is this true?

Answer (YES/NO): NO